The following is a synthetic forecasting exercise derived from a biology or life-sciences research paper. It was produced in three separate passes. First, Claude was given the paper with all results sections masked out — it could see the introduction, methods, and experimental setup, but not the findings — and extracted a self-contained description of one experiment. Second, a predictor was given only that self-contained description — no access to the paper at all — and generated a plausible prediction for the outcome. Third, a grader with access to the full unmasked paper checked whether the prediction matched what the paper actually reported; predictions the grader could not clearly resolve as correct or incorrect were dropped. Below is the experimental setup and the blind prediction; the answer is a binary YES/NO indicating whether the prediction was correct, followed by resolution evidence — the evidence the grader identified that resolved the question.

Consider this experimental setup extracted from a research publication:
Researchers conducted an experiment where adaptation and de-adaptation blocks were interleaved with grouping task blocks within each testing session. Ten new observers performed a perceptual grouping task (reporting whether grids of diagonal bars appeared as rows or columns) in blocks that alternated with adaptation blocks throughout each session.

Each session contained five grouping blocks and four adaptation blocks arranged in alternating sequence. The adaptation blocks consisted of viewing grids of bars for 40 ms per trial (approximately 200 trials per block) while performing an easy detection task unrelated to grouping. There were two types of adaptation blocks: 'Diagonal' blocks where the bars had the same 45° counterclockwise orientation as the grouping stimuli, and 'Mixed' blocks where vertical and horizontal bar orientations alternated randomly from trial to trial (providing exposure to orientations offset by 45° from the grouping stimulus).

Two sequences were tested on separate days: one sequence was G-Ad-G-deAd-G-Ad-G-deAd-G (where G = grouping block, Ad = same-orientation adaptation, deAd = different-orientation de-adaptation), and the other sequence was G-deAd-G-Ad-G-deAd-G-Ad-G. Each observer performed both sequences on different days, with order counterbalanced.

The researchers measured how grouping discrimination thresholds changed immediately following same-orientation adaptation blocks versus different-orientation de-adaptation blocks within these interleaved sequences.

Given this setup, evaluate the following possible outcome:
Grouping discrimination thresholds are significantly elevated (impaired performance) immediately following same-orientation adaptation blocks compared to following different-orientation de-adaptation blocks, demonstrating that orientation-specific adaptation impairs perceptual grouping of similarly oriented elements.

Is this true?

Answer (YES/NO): NO